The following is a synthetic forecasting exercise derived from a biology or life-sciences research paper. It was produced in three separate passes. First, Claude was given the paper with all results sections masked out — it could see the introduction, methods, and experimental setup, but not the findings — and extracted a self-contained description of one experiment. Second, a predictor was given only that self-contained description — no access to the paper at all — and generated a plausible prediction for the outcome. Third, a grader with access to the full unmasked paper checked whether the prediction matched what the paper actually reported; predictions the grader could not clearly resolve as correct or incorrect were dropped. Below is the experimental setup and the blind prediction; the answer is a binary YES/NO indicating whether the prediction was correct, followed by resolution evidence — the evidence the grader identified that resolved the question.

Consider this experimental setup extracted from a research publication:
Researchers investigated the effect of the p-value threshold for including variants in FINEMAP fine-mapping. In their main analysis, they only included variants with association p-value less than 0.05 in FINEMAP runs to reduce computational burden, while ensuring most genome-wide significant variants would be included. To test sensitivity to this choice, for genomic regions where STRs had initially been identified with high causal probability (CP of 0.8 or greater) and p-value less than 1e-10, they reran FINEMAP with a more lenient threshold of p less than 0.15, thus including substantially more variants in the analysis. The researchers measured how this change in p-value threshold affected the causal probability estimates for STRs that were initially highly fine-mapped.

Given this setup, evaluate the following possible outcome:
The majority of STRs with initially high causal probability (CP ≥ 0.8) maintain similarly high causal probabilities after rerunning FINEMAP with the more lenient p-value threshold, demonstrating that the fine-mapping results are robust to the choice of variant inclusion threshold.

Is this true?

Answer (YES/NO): YES